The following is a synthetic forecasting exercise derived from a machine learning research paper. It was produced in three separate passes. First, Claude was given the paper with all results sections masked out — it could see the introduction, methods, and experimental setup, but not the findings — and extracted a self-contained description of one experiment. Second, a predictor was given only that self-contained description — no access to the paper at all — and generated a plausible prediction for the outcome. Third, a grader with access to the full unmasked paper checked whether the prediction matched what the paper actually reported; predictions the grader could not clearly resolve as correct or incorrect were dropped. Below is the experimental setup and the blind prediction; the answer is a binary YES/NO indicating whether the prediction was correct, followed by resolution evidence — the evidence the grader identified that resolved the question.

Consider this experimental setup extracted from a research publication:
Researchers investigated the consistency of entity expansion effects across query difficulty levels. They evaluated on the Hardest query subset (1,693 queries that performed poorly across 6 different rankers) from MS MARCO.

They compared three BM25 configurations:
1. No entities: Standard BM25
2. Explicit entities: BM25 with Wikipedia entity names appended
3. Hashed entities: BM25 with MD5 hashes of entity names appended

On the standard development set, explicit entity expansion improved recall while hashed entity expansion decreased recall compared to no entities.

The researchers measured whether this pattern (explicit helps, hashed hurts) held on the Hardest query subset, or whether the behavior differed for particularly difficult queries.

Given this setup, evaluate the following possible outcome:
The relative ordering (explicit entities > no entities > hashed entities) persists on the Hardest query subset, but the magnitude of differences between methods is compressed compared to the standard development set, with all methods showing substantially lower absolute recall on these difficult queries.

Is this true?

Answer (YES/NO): NO